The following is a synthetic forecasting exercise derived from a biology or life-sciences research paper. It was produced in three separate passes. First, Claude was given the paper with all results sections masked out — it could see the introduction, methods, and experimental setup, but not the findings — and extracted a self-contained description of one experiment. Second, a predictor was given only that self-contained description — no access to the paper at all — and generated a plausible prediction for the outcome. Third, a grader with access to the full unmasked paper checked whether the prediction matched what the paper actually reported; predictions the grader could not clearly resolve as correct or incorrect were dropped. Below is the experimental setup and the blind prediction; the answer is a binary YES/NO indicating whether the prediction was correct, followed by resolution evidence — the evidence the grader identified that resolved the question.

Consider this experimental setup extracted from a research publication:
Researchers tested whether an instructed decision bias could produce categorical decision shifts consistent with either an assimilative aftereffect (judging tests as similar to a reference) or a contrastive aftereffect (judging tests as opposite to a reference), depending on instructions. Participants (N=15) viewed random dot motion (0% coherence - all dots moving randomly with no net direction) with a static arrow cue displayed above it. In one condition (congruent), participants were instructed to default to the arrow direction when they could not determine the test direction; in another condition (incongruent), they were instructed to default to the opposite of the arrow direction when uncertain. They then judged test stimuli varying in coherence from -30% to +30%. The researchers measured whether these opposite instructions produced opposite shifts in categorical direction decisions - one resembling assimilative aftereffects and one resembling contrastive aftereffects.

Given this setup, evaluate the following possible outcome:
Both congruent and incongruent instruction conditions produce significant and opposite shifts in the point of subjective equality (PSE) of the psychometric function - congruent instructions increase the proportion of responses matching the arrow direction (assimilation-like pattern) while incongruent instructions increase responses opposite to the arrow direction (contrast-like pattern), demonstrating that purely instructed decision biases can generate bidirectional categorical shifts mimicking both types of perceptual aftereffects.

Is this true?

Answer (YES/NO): YES